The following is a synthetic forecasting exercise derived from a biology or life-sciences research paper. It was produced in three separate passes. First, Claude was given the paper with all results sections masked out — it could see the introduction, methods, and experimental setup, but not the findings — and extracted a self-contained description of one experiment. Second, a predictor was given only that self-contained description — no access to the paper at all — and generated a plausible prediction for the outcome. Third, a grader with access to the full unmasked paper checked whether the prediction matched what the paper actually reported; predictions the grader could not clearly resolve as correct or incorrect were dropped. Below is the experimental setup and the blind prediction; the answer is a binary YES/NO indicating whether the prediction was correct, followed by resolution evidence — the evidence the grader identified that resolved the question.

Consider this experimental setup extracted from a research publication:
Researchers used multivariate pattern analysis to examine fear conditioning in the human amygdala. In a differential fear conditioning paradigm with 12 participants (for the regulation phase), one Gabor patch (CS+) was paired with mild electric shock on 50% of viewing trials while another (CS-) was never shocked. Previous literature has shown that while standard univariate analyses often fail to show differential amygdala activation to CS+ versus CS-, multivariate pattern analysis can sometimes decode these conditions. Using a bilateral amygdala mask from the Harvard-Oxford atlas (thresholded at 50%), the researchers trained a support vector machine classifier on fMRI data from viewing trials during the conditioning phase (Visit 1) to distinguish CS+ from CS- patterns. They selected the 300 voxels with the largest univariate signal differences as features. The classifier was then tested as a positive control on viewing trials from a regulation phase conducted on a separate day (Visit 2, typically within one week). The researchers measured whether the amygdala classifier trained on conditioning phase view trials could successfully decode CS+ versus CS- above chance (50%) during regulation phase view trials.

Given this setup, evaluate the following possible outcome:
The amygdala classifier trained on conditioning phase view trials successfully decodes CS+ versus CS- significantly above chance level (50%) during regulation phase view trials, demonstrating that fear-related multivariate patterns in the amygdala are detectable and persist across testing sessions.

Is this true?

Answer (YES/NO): YES